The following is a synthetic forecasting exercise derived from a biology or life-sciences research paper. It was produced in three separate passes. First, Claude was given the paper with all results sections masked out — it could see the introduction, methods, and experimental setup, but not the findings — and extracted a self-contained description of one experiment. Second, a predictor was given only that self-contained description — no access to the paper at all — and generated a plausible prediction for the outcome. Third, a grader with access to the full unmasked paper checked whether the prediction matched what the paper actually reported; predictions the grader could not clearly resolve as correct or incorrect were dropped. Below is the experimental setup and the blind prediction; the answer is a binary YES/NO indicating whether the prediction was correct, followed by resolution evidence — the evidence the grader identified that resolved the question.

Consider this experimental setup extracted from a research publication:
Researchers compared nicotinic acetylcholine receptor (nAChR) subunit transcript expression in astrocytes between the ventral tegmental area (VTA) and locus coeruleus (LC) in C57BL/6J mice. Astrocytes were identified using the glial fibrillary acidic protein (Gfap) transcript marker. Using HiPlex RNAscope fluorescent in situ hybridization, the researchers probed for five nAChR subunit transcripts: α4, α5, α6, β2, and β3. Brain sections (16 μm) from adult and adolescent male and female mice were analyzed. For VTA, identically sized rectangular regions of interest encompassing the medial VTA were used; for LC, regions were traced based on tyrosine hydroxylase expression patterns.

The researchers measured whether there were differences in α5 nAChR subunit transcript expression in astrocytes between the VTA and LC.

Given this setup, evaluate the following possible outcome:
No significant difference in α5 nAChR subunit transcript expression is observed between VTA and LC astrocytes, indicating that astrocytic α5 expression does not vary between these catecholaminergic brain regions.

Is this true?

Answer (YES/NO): NO